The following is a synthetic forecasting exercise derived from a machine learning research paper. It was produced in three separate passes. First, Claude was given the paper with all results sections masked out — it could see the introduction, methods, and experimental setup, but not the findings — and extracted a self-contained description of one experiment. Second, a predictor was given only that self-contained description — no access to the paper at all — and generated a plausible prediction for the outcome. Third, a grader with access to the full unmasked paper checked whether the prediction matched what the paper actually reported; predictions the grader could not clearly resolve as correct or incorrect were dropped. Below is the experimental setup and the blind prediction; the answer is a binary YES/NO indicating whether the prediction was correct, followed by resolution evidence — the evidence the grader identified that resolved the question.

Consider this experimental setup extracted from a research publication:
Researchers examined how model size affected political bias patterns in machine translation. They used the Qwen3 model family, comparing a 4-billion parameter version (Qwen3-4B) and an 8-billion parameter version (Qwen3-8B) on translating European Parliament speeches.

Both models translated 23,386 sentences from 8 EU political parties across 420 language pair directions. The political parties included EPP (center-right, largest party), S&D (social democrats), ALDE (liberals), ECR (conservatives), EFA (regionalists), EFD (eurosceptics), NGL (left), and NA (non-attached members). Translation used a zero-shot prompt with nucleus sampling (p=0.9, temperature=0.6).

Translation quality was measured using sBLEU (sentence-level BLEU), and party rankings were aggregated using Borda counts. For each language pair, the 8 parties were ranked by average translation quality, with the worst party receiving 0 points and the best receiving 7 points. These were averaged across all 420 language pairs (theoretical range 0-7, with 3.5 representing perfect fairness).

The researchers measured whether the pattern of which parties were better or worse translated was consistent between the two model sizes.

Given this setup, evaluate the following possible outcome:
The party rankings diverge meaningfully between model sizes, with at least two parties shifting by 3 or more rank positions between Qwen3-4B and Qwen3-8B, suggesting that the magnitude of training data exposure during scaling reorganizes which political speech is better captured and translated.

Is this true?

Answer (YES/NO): NO